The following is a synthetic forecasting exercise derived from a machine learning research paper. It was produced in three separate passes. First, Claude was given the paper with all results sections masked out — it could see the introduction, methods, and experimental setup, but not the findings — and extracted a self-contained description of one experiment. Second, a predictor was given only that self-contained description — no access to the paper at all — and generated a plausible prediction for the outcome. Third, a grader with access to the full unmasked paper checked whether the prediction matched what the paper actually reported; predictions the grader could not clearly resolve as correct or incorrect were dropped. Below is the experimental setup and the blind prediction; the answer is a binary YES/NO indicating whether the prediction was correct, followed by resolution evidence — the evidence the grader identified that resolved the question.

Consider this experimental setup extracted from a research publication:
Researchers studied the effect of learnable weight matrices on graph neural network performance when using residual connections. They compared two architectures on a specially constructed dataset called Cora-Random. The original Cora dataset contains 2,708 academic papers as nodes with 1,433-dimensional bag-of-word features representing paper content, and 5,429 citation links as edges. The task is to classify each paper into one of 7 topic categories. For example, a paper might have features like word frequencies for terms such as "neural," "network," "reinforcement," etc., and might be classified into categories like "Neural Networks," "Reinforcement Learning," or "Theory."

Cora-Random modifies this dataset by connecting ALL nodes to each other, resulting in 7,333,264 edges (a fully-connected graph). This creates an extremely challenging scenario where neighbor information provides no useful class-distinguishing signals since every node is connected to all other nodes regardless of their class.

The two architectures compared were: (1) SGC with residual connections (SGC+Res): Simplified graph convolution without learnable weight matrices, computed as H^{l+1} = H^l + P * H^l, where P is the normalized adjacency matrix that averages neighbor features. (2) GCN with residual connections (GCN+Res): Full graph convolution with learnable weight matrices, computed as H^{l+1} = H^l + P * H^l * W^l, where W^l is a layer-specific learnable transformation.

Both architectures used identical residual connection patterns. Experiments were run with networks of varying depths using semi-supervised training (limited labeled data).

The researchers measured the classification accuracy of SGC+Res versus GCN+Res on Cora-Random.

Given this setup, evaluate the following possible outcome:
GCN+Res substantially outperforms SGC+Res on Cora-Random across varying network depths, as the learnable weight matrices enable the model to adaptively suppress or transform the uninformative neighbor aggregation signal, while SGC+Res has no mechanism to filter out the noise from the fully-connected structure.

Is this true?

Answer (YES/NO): YES